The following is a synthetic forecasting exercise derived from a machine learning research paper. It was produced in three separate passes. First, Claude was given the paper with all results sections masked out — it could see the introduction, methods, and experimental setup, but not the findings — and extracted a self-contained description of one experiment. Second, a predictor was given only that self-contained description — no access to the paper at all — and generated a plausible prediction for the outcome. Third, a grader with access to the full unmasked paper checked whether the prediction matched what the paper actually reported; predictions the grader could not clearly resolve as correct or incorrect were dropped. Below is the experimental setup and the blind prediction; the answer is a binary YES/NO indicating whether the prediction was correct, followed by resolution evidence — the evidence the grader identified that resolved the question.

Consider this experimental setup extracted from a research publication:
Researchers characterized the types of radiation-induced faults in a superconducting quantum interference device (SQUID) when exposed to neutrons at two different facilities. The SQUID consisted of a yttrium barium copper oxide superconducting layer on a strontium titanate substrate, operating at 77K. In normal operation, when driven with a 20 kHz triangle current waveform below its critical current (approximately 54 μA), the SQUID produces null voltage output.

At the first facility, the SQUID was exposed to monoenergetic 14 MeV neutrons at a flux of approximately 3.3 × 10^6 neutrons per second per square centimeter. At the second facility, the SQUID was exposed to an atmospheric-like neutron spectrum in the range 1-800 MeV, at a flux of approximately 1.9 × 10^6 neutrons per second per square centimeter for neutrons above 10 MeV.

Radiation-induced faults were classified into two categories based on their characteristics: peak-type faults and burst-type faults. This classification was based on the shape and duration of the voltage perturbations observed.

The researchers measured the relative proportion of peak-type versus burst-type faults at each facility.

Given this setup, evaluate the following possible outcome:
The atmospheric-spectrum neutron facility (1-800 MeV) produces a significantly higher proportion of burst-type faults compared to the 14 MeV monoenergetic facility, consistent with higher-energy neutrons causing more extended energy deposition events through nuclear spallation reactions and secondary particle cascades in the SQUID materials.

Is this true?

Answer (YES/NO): NO